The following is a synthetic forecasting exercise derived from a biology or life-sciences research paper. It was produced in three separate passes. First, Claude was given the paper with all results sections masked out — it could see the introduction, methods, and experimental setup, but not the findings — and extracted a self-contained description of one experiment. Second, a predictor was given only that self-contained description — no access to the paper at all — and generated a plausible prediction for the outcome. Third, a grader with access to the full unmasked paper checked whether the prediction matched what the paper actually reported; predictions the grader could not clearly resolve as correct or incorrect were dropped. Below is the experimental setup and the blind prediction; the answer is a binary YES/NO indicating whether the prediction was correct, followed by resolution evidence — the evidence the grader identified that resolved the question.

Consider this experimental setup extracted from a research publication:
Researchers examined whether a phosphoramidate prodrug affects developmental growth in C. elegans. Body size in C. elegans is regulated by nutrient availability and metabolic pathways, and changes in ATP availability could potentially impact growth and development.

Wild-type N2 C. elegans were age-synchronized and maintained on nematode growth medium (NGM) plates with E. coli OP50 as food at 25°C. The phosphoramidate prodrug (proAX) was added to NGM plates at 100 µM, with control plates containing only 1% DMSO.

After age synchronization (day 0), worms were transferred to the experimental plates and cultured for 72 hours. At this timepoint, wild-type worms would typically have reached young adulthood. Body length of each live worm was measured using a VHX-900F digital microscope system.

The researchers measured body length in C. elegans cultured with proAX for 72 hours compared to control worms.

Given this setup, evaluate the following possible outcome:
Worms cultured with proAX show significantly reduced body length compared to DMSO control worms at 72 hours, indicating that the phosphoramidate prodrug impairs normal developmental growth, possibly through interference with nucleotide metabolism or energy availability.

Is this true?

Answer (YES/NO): NO